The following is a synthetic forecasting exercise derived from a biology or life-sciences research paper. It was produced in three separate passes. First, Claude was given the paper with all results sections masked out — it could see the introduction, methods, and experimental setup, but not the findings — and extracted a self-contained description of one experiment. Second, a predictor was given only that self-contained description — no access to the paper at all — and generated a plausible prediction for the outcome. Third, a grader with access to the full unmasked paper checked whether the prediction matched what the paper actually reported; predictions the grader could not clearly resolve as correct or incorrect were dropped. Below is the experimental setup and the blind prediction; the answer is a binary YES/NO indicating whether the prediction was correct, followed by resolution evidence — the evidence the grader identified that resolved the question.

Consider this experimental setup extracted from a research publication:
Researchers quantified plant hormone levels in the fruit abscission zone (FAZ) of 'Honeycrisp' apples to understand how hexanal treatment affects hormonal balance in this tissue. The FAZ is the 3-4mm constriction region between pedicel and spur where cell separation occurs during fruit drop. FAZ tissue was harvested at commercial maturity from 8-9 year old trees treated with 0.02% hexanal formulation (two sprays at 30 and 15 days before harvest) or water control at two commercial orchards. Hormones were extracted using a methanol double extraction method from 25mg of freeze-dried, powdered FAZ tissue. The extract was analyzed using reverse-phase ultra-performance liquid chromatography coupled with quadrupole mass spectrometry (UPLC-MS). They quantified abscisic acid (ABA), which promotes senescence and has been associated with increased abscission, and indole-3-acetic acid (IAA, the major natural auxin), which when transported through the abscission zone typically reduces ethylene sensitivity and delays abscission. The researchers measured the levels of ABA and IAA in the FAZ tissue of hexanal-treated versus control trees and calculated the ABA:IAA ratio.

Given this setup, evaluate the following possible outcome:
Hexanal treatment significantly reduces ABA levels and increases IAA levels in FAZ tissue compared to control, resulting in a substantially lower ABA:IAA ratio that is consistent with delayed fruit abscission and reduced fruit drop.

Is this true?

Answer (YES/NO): NO